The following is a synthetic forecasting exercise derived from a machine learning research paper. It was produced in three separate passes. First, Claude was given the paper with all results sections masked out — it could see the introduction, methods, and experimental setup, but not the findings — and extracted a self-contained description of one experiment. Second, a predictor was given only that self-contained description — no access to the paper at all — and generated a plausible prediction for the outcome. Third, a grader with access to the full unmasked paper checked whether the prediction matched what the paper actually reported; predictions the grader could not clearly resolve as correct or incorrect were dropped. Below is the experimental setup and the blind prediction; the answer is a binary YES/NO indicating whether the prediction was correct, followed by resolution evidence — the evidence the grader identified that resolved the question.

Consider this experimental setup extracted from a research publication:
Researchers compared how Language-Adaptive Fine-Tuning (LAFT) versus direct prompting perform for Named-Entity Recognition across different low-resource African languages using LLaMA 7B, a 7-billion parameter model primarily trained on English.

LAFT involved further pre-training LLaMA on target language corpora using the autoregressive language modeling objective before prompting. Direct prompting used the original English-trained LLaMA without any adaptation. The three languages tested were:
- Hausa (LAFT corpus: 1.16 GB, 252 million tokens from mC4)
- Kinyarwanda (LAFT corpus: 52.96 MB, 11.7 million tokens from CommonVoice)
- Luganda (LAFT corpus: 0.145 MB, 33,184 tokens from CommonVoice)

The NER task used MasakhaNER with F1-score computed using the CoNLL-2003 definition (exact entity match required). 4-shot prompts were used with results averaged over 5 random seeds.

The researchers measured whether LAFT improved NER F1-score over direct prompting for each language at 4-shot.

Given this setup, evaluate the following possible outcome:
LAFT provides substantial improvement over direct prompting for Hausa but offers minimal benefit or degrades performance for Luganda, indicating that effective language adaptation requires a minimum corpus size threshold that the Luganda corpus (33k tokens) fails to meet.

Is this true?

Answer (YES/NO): NO